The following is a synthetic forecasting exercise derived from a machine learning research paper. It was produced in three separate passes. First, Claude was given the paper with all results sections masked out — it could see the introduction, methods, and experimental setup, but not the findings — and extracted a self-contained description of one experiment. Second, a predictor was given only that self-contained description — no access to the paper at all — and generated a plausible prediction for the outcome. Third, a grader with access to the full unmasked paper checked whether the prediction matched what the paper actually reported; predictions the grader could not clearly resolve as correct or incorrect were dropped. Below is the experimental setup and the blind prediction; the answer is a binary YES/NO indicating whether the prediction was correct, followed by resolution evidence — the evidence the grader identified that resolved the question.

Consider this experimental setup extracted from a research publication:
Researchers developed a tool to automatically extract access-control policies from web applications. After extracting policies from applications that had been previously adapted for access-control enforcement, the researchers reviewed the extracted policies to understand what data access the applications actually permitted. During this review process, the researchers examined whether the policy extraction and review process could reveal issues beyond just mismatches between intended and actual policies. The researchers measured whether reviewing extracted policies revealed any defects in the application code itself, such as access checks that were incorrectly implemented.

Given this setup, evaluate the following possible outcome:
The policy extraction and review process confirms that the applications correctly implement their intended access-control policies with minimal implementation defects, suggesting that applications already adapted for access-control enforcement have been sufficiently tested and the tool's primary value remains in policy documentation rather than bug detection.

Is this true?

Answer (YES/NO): NO